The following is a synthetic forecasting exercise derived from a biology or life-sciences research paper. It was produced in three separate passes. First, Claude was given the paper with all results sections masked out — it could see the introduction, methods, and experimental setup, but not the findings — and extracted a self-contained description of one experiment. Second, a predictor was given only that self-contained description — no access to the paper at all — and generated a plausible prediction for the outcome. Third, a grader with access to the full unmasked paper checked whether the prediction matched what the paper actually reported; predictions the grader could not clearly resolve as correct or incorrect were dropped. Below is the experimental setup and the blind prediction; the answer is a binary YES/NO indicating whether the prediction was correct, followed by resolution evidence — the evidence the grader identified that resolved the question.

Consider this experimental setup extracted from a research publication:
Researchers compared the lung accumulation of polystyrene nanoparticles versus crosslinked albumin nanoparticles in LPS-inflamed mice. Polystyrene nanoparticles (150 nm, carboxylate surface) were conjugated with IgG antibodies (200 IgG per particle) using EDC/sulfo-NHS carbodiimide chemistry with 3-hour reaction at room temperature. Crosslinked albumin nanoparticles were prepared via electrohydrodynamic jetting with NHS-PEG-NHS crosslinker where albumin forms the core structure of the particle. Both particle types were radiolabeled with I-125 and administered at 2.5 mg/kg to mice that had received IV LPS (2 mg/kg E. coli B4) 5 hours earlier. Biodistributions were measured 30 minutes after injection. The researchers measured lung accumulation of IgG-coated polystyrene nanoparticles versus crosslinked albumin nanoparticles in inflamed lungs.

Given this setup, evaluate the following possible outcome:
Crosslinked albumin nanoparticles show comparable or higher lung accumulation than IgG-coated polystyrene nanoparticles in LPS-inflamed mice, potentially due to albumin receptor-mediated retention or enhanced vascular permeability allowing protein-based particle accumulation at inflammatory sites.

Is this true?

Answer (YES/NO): NO